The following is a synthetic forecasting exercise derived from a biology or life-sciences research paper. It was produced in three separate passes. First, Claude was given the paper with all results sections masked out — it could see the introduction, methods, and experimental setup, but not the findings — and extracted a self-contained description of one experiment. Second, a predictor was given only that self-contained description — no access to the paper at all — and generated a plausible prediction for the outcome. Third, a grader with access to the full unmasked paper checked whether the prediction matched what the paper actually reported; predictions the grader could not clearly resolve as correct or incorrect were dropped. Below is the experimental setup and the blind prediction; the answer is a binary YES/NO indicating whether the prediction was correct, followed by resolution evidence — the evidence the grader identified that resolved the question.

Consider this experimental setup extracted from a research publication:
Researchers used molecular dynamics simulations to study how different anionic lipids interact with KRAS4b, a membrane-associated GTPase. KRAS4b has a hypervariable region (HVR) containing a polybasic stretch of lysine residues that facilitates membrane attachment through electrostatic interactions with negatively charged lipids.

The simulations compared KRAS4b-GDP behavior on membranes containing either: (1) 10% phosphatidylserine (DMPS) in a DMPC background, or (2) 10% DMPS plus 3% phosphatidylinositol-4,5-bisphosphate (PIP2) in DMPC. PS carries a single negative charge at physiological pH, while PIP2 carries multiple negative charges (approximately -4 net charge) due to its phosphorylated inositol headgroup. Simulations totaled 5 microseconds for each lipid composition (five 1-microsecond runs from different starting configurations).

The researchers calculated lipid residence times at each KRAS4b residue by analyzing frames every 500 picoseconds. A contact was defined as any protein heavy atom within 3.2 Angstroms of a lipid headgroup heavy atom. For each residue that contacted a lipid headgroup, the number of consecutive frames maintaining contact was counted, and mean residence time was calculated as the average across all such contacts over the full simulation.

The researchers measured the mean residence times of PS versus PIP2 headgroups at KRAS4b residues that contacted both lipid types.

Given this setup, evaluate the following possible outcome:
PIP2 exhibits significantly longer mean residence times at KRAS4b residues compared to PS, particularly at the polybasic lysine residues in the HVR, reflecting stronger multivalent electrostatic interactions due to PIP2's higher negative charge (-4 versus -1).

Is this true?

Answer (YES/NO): NO